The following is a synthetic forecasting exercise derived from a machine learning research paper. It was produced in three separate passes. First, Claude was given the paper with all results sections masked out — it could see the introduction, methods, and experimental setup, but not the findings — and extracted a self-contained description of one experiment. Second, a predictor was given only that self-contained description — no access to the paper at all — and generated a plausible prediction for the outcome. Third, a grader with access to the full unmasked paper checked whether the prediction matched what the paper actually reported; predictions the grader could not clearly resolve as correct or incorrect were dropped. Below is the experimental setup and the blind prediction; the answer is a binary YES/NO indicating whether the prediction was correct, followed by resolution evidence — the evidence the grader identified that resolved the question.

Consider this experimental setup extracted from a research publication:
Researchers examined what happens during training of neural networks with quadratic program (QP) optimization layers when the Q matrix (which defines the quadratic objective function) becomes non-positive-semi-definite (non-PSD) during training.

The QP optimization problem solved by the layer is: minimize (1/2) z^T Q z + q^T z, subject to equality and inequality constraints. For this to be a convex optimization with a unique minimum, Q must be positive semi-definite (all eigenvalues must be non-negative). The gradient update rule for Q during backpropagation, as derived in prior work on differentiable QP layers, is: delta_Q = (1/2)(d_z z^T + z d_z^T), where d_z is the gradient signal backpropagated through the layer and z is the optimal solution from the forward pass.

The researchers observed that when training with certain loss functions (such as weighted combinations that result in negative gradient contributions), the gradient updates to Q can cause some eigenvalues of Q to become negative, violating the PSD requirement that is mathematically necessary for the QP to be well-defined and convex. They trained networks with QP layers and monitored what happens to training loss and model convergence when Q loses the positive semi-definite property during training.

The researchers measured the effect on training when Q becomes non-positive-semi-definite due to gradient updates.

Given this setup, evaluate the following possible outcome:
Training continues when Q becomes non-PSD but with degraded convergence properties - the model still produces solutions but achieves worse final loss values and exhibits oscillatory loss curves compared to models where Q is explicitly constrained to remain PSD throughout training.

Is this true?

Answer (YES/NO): NO